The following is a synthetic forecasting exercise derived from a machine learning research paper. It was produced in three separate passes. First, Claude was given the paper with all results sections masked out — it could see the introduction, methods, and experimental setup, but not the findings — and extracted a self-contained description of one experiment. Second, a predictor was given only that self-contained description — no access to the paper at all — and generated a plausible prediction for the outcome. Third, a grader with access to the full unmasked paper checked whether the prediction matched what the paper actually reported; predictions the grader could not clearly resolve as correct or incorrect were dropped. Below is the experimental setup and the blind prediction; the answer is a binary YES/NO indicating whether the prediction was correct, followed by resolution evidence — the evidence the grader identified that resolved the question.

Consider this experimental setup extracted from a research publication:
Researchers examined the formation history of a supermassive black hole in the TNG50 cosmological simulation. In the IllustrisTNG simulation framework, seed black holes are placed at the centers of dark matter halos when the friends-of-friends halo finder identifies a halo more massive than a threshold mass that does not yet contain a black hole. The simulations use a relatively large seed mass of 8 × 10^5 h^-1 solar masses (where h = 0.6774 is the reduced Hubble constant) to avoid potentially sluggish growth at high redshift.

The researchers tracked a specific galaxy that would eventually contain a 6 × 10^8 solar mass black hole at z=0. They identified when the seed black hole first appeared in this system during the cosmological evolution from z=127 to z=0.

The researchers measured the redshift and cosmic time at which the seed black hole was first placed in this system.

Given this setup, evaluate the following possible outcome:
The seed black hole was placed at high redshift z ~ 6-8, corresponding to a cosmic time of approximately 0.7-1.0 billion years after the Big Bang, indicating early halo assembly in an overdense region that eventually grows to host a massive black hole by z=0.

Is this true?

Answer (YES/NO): YES